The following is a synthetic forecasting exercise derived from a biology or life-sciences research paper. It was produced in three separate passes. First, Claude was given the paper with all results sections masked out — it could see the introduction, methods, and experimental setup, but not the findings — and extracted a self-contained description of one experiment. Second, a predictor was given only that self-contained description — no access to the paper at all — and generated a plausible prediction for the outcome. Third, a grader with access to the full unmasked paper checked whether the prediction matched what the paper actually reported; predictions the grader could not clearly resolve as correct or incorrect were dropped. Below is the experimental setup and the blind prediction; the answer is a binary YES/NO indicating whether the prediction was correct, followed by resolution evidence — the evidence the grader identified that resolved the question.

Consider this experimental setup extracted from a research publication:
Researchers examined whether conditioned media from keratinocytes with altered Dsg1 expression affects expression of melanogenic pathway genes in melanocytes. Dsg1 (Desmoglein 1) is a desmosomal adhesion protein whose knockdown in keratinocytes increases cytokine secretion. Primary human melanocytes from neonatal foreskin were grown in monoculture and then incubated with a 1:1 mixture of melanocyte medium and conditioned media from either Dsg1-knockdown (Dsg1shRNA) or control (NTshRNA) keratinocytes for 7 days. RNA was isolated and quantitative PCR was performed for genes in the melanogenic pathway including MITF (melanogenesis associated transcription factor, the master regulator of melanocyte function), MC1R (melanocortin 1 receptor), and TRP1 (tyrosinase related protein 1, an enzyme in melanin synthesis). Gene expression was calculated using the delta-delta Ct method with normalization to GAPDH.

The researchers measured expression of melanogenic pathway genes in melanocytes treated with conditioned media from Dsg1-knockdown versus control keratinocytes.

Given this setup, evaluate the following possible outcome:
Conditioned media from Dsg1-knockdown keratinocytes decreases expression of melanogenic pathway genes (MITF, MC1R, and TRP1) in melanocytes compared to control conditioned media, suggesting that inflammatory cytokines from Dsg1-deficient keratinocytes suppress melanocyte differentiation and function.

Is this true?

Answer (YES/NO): NO